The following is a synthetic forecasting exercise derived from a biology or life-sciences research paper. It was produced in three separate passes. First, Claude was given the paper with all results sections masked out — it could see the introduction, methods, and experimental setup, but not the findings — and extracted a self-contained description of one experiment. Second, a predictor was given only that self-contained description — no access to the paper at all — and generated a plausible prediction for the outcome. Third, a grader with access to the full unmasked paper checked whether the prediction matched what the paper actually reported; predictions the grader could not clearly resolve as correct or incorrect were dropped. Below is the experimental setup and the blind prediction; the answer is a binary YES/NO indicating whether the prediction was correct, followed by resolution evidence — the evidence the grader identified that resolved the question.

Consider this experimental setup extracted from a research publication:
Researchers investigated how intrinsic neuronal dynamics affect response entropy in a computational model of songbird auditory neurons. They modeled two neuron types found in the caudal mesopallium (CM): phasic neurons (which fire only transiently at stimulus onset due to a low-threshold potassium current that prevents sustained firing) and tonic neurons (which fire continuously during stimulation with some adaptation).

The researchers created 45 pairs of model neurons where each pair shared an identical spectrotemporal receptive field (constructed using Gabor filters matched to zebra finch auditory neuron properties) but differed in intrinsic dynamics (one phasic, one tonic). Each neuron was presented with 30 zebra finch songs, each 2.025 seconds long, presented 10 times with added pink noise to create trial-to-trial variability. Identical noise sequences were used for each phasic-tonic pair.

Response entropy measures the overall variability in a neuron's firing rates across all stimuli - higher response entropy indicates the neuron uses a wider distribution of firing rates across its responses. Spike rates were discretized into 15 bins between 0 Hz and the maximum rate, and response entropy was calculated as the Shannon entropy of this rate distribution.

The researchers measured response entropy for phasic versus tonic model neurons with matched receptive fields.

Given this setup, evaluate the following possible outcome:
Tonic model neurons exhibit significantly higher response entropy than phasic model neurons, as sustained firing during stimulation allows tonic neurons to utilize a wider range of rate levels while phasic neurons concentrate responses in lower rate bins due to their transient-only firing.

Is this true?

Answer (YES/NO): YES